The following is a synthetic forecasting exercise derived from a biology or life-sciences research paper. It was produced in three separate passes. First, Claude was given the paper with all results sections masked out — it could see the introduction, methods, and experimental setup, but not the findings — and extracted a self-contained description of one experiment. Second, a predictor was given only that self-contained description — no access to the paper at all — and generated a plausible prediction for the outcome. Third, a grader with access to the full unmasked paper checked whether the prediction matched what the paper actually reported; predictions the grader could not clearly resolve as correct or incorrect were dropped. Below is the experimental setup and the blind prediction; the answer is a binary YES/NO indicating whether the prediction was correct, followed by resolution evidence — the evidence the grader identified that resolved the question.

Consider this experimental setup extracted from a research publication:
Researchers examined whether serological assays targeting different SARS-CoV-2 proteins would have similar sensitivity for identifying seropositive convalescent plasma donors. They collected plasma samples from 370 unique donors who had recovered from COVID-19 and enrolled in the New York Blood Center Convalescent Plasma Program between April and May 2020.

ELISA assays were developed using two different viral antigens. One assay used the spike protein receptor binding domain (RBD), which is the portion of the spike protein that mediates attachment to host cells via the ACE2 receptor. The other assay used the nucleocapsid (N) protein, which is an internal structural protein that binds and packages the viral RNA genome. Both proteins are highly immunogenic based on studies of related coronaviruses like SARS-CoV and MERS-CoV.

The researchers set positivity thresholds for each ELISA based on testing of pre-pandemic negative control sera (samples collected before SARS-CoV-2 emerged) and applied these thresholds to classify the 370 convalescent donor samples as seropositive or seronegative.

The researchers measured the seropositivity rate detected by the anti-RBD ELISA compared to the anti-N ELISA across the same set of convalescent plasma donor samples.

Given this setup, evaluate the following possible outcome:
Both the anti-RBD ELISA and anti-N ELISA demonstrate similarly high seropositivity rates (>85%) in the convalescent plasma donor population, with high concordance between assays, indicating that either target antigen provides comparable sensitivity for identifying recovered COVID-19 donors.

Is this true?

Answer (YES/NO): NO